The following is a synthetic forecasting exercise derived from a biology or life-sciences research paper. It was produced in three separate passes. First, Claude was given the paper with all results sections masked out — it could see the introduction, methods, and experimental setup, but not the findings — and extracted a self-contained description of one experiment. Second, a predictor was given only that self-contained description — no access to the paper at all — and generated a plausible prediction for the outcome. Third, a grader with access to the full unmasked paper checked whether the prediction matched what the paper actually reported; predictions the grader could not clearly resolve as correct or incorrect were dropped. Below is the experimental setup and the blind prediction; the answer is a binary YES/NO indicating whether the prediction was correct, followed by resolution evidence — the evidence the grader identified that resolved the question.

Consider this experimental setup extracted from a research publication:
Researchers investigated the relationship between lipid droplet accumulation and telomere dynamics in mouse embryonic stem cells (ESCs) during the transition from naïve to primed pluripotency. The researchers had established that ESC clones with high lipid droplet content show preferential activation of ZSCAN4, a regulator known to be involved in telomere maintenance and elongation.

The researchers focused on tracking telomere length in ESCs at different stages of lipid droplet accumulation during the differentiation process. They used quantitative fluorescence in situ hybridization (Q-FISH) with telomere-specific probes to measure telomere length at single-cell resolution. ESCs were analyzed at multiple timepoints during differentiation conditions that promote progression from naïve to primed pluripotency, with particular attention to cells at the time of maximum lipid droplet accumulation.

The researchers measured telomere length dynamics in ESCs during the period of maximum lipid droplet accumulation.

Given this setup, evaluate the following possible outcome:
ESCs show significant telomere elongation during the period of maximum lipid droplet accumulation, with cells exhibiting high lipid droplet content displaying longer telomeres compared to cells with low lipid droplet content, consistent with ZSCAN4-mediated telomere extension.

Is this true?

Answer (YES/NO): NO